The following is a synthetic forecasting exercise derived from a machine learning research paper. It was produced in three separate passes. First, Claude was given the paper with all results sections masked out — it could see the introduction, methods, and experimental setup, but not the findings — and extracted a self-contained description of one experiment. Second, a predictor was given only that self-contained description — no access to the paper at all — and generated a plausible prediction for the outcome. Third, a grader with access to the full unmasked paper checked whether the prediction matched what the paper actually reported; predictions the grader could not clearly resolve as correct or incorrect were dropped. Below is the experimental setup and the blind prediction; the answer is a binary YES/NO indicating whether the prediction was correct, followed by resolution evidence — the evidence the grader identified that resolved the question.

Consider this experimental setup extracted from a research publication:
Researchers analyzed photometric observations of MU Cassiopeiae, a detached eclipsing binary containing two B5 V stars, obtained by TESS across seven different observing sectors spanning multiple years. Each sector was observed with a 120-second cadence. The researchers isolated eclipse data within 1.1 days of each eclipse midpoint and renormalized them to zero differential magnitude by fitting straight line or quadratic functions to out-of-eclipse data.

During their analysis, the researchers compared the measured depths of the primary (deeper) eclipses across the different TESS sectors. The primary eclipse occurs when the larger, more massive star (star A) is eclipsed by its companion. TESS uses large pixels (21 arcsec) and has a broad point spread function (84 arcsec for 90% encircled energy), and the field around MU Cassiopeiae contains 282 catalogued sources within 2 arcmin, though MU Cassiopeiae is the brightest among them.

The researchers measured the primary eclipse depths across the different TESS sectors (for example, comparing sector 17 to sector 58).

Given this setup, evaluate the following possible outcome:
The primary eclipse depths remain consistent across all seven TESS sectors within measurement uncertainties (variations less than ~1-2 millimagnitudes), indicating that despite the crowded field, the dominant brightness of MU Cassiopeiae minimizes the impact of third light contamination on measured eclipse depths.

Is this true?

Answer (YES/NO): NO